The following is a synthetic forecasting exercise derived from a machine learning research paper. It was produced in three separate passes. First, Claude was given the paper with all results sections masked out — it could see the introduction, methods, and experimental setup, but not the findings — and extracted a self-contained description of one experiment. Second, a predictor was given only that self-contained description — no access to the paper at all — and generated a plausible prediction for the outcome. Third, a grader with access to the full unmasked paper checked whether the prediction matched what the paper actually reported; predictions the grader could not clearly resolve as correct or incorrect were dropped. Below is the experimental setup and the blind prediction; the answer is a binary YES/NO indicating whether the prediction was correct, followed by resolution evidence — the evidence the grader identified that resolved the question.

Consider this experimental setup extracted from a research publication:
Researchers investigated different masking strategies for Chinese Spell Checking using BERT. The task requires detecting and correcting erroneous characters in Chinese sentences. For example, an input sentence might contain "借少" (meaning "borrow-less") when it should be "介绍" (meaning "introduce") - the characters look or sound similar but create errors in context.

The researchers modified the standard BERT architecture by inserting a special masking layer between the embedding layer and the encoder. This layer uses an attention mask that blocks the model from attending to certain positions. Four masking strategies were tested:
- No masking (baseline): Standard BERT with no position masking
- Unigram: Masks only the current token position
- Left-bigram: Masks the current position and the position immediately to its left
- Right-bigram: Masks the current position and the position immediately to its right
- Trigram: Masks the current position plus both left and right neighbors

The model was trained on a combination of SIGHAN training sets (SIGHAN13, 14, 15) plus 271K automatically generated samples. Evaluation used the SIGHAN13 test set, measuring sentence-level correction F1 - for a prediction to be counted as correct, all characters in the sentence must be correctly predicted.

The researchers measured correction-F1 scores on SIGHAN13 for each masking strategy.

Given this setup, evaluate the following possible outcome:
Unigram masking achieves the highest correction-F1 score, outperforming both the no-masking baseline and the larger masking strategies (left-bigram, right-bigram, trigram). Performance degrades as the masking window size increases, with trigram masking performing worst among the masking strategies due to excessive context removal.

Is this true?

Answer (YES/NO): NO